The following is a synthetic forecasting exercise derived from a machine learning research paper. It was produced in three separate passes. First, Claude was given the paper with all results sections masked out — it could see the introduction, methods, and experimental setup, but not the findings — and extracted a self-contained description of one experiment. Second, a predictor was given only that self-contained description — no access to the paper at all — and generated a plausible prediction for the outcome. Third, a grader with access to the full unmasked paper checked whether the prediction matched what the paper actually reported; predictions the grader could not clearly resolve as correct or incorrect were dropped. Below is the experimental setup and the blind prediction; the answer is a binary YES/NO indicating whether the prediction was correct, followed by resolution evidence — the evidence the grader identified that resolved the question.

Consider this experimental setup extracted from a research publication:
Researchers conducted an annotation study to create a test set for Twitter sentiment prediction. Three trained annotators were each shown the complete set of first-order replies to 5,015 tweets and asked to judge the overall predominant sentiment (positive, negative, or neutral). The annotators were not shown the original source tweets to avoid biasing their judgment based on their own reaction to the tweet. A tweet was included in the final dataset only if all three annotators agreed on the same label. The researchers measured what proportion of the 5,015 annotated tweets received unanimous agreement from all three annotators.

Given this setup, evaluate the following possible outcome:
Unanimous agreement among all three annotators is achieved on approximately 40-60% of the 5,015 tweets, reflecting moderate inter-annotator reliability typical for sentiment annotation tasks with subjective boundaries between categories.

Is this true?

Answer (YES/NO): NO